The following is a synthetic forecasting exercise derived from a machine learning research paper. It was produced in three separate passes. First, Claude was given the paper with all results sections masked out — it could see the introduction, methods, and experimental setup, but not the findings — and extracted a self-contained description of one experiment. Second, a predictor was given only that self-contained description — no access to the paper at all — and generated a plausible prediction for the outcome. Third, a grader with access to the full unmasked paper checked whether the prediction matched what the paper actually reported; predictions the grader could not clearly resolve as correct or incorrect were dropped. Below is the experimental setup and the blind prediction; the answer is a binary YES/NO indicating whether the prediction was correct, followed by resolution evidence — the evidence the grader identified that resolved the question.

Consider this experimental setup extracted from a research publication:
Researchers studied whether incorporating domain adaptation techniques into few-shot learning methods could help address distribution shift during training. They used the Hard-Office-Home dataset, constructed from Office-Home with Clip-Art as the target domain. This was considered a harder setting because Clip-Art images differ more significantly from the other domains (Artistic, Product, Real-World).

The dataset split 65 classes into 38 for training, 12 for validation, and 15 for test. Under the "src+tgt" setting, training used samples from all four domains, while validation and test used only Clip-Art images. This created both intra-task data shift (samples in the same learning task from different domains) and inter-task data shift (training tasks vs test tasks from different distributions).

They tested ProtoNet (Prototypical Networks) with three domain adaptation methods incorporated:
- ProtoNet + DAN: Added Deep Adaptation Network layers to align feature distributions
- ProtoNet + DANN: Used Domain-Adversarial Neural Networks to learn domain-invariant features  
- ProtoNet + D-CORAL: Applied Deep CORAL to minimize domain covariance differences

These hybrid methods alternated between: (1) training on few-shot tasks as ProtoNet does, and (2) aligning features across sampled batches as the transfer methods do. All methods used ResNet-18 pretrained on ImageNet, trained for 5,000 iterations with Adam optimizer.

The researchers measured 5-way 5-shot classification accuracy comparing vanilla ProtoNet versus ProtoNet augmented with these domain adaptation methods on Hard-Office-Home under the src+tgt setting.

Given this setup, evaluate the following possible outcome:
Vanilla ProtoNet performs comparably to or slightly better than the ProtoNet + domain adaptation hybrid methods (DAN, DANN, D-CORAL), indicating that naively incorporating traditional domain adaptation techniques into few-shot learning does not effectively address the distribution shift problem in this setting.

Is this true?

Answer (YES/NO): YES